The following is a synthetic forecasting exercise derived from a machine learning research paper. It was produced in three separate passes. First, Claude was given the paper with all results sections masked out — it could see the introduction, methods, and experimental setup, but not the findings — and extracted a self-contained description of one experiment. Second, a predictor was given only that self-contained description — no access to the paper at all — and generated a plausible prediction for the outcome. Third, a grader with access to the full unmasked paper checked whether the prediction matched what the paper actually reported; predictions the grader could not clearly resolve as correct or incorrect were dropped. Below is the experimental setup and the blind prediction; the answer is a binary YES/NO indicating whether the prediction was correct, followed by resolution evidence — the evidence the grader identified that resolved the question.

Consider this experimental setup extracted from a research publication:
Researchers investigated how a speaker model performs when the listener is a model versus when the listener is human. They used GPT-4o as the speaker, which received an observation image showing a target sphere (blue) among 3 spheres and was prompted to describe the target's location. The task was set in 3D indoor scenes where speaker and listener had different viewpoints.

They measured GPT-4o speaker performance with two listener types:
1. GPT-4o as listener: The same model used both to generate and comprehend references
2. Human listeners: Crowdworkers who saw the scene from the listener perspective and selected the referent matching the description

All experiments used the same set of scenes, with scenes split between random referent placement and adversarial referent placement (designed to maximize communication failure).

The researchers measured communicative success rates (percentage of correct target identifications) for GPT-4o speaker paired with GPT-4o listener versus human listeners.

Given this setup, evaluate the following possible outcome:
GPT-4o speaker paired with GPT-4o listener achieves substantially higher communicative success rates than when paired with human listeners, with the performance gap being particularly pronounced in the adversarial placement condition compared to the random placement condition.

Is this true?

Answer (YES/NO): NO